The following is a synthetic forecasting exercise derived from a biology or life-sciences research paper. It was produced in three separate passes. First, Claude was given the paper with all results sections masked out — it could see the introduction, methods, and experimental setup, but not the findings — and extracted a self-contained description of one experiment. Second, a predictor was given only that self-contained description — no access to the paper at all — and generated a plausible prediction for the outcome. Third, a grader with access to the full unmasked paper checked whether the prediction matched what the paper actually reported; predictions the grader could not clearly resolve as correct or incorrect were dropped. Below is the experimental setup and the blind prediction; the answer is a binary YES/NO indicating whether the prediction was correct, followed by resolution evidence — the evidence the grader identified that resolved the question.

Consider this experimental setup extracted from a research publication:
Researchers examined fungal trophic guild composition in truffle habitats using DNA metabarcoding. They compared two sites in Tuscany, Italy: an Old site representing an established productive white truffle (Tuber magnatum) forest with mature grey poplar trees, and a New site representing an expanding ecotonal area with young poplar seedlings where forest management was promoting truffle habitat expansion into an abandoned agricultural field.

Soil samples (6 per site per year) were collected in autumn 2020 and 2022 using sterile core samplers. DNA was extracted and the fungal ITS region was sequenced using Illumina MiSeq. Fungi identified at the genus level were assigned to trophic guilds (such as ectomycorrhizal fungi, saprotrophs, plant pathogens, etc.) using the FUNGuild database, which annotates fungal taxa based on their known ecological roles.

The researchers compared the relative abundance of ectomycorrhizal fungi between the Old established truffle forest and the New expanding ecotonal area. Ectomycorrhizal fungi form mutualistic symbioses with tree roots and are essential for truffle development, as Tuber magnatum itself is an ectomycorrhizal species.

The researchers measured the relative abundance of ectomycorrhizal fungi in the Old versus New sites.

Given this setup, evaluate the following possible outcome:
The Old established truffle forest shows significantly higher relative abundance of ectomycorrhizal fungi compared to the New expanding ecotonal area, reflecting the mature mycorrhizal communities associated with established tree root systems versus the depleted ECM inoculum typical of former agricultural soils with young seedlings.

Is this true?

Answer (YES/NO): NO